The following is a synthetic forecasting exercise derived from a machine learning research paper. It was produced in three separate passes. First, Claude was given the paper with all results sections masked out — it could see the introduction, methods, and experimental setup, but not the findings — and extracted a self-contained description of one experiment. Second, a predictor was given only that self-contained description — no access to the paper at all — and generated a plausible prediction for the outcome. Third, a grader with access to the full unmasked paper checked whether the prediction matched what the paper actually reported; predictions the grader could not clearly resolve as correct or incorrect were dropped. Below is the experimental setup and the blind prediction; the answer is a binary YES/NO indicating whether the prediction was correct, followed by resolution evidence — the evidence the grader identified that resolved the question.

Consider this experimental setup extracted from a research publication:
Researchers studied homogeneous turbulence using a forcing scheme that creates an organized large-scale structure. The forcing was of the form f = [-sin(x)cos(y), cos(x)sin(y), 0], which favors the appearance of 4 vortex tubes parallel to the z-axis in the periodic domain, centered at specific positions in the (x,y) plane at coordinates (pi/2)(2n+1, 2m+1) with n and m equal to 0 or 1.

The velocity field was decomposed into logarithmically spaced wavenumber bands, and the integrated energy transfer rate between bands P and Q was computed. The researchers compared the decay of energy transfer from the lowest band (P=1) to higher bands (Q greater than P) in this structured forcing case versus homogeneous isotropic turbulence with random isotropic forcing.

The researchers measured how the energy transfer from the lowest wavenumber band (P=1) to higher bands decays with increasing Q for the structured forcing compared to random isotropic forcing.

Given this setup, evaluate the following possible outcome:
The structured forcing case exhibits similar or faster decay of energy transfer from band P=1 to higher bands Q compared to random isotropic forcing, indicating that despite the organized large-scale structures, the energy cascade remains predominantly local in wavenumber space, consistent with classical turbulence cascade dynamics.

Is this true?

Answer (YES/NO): NO